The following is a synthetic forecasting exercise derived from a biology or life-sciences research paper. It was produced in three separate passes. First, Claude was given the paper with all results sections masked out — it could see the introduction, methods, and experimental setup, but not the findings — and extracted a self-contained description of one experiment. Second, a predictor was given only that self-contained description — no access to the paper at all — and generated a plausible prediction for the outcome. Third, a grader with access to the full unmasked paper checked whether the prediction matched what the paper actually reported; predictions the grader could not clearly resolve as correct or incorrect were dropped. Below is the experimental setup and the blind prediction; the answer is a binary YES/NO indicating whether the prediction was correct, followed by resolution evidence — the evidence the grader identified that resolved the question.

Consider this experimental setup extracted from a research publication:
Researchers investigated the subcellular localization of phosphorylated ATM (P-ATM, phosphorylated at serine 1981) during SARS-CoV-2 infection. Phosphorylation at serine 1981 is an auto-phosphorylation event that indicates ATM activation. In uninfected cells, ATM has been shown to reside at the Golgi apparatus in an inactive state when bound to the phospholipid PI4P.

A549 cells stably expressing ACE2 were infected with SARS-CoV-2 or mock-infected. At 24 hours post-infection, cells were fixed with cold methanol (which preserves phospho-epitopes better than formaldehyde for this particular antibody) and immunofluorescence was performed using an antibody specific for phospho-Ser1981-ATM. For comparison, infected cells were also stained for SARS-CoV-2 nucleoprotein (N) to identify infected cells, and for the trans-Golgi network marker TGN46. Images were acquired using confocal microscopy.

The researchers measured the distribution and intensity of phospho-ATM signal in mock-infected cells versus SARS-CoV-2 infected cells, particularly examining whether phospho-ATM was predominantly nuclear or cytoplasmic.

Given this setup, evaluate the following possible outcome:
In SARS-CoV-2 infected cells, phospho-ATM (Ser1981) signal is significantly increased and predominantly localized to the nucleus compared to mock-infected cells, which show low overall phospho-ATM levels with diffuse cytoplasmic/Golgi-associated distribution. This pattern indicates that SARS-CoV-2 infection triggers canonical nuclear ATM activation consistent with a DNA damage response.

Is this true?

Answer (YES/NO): NO